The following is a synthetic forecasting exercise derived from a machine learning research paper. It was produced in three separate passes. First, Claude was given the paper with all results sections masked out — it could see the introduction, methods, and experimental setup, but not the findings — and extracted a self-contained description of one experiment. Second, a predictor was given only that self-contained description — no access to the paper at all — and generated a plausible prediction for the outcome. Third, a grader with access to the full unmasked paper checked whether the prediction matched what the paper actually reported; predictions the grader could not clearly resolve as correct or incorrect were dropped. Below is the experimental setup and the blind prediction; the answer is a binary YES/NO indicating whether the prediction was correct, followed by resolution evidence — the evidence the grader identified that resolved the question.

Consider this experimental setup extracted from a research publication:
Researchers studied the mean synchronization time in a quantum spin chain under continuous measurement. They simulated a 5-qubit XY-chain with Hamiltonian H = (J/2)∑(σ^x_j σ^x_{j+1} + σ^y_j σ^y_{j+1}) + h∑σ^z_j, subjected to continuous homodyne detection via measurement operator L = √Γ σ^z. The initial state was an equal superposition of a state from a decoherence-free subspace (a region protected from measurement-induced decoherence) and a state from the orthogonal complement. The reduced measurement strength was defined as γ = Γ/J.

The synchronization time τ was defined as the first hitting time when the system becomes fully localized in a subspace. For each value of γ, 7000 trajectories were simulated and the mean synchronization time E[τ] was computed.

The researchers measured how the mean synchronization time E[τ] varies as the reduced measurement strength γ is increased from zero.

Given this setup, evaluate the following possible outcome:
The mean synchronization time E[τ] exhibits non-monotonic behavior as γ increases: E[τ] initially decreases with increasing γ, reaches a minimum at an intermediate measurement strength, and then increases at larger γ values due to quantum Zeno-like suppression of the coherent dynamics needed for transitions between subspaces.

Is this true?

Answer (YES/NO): YES